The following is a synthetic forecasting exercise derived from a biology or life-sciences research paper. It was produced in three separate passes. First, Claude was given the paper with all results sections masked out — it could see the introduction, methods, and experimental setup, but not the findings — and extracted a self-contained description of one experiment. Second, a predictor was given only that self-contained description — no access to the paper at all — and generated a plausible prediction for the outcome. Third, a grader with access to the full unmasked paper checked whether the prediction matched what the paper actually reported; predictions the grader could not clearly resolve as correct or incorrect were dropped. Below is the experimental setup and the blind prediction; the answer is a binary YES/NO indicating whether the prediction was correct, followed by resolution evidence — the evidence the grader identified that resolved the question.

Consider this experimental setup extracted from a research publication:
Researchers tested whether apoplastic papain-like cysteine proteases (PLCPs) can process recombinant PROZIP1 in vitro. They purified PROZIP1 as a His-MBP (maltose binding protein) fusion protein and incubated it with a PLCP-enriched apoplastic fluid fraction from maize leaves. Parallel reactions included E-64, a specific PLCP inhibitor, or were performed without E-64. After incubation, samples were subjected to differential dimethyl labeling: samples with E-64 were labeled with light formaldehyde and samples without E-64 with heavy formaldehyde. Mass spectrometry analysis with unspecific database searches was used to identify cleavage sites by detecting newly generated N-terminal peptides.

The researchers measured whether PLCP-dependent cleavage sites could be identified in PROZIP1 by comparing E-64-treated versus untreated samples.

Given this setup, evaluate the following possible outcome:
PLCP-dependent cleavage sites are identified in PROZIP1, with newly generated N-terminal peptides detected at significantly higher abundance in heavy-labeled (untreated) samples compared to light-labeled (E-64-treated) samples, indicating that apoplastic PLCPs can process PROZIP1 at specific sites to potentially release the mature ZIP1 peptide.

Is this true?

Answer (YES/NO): YES